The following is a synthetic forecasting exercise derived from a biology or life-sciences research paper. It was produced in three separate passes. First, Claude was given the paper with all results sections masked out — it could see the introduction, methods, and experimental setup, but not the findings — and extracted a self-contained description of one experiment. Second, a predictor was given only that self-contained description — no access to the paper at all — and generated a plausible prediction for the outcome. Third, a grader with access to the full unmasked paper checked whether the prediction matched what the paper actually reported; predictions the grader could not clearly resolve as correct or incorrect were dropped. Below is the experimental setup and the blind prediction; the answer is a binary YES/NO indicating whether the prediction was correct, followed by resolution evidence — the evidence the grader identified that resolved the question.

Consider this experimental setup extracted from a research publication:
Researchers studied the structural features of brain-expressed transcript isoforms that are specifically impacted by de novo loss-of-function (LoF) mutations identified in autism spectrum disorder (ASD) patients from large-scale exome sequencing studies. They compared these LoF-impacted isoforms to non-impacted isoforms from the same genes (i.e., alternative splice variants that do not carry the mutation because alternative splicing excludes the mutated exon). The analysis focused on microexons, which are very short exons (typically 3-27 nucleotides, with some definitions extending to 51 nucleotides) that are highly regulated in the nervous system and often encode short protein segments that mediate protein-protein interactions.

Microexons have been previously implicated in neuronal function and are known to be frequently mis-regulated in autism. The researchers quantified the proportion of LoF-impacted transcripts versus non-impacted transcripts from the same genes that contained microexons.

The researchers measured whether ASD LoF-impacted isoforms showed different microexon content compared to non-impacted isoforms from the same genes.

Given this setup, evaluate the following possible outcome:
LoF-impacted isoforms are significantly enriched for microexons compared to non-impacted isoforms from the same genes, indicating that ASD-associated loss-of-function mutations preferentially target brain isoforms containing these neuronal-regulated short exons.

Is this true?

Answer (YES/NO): YES